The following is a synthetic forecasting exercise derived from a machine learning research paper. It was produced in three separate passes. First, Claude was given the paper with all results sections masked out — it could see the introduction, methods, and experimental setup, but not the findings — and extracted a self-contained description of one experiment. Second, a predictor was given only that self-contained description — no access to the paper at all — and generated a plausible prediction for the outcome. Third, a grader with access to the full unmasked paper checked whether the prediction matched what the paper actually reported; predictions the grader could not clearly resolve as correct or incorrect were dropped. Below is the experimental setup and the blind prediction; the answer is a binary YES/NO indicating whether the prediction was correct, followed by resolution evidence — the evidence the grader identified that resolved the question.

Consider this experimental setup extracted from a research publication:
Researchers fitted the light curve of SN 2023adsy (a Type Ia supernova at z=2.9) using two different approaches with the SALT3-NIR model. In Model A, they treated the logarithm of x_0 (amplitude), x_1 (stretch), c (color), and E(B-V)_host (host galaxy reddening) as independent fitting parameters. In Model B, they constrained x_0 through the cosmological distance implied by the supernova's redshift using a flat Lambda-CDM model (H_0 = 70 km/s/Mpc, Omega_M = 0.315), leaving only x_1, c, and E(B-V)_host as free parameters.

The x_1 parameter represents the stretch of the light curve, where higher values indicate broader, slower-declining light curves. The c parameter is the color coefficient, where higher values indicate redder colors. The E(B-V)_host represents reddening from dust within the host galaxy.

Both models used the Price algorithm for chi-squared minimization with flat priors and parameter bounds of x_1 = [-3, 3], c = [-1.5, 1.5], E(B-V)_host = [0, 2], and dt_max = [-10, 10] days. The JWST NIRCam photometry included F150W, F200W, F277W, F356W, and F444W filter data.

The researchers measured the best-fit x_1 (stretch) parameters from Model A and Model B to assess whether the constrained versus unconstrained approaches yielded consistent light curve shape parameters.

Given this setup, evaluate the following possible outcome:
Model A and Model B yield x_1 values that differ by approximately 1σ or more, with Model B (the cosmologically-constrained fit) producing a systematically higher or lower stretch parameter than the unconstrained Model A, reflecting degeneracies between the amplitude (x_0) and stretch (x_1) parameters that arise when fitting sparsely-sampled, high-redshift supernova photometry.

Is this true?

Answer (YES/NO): NO